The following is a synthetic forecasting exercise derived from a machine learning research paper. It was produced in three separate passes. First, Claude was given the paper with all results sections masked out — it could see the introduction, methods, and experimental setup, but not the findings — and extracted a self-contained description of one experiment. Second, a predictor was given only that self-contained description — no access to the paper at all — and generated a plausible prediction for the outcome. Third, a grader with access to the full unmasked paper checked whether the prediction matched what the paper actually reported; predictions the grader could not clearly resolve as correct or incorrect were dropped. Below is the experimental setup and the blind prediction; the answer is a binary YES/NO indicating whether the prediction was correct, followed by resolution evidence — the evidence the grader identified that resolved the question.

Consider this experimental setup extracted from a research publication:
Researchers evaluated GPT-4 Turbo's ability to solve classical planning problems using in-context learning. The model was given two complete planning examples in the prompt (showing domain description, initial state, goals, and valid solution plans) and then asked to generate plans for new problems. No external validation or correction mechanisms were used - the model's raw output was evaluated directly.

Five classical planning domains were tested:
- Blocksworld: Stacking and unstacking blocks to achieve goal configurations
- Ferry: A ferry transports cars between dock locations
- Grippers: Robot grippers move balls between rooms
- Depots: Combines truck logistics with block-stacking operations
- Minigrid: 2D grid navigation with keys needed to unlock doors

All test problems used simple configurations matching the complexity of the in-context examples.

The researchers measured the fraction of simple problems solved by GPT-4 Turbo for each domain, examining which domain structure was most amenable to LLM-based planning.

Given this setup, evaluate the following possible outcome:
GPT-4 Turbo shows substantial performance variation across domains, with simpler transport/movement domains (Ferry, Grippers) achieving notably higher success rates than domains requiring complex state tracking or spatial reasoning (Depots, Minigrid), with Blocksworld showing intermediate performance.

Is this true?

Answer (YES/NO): NO